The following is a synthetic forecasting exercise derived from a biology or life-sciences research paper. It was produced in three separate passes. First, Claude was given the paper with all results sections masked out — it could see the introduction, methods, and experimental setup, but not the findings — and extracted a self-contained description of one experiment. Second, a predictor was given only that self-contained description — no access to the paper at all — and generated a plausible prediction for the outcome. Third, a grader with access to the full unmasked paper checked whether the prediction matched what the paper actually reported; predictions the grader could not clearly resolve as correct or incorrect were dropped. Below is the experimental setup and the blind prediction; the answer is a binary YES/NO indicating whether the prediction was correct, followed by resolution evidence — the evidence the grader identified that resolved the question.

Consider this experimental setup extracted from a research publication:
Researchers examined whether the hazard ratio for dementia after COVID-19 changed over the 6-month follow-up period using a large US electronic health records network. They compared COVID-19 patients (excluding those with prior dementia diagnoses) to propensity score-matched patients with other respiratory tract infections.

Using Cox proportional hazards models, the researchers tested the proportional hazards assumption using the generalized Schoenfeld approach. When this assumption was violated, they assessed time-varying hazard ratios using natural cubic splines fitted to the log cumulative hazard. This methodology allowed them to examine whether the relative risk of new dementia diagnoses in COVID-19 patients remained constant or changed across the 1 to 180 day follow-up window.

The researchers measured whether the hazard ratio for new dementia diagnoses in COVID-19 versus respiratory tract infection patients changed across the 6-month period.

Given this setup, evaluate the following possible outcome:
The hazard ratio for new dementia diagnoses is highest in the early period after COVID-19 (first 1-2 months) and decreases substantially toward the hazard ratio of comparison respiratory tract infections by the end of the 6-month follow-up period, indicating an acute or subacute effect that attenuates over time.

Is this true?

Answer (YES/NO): NO